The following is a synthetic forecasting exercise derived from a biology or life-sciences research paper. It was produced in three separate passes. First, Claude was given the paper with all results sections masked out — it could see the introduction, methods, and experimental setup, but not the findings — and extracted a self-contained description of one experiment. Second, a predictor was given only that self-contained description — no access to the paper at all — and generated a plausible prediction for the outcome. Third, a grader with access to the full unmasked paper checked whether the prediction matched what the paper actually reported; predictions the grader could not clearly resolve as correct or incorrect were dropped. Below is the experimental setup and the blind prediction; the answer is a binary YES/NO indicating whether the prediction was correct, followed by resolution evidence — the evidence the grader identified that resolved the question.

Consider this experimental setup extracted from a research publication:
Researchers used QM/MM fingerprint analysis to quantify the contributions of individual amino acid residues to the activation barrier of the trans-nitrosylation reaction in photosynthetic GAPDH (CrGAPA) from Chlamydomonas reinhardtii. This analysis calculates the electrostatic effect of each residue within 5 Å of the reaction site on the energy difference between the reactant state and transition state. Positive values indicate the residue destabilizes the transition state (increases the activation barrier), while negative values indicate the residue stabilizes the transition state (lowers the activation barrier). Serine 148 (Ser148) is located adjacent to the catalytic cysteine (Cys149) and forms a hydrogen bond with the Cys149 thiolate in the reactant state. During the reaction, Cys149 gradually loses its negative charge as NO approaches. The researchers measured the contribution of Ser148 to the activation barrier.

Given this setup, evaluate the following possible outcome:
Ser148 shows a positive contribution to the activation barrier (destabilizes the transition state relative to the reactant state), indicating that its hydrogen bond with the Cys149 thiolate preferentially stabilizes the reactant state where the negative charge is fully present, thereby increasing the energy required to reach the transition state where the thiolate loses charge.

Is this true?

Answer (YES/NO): YES